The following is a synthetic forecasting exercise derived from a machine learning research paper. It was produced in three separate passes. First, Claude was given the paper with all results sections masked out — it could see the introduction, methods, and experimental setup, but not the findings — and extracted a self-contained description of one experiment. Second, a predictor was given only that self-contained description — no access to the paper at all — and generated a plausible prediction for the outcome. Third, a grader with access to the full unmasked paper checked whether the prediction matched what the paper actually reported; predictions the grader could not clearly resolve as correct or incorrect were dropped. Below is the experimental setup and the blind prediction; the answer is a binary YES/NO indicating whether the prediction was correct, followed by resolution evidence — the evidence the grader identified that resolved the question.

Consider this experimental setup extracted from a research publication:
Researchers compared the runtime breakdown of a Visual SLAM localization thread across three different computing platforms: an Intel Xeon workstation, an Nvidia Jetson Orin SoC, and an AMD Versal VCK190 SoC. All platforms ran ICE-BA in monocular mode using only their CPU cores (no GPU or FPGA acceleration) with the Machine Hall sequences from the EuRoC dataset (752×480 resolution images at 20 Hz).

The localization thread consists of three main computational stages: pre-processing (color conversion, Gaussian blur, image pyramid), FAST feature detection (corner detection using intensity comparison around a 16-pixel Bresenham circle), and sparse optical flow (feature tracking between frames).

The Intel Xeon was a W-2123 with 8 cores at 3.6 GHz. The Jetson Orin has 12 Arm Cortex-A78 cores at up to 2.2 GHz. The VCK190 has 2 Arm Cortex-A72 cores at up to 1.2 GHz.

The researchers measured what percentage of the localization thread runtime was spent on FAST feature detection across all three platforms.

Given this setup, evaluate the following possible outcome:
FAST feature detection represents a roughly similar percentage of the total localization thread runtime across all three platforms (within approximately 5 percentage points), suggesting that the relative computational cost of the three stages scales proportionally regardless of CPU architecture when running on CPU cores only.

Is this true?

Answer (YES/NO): NO